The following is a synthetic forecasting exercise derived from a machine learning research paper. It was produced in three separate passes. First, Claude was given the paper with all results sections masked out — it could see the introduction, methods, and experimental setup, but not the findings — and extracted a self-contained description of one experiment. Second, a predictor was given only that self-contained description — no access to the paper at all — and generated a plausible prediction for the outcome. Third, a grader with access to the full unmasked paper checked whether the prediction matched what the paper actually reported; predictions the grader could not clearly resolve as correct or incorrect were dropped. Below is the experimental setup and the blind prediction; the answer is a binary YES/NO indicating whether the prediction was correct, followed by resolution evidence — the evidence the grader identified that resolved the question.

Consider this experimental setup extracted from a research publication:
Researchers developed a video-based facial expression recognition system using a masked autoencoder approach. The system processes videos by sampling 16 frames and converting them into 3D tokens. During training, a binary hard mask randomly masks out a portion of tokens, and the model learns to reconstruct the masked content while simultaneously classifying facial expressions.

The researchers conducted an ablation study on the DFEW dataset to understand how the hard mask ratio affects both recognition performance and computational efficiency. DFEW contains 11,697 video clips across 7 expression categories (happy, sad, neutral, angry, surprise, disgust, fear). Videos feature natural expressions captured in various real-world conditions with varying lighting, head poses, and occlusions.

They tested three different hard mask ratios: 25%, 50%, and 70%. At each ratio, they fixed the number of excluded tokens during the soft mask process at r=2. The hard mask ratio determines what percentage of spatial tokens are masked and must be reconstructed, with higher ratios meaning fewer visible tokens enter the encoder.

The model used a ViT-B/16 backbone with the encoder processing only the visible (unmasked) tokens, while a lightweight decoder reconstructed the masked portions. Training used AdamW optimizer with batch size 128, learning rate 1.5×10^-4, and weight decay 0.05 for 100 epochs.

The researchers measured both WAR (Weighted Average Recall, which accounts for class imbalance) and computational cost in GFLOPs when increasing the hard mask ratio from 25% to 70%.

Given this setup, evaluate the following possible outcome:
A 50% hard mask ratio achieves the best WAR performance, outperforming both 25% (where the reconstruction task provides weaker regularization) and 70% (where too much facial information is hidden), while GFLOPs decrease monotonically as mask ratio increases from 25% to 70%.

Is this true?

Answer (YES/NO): NO